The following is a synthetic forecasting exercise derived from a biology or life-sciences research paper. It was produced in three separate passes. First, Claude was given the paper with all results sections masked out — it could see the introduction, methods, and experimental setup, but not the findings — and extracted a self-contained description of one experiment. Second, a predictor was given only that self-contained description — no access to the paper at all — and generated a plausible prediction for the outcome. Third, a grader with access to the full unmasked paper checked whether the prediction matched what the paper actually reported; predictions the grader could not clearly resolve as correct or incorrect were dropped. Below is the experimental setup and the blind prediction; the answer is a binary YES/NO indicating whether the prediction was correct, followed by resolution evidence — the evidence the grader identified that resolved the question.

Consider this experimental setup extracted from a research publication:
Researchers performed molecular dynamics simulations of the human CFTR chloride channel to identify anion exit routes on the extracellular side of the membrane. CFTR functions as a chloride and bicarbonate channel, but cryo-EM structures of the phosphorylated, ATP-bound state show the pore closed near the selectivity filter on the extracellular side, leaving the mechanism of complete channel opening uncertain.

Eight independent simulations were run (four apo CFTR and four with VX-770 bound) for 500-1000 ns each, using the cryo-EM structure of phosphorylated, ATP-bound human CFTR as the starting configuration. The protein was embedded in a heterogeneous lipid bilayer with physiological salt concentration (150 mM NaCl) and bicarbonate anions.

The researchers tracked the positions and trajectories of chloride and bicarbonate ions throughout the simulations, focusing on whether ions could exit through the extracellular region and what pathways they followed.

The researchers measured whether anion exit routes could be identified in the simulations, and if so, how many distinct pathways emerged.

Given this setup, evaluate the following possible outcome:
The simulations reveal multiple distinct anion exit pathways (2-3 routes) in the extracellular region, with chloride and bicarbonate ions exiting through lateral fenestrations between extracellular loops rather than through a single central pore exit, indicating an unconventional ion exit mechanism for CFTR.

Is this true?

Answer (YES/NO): NO